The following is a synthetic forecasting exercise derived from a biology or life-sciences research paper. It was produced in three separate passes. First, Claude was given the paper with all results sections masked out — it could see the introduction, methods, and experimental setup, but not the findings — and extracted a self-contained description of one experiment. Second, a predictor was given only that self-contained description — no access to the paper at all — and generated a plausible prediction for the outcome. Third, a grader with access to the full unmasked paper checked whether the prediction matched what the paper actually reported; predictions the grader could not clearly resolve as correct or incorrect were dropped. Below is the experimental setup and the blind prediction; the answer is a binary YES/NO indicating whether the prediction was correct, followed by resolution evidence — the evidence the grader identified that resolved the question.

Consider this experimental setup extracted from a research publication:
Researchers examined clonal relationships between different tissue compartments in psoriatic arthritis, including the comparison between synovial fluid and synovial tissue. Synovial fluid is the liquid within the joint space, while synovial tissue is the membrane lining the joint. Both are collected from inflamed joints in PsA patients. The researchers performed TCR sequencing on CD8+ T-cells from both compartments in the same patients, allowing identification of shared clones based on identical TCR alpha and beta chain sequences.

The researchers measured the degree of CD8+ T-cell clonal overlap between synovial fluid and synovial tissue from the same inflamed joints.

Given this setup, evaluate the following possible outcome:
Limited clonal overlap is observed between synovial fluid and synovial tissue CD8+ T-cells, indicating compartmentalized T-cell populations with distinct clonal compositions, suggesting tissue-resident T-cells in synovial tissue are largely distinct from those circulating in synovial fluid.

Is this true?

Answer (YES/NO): NO